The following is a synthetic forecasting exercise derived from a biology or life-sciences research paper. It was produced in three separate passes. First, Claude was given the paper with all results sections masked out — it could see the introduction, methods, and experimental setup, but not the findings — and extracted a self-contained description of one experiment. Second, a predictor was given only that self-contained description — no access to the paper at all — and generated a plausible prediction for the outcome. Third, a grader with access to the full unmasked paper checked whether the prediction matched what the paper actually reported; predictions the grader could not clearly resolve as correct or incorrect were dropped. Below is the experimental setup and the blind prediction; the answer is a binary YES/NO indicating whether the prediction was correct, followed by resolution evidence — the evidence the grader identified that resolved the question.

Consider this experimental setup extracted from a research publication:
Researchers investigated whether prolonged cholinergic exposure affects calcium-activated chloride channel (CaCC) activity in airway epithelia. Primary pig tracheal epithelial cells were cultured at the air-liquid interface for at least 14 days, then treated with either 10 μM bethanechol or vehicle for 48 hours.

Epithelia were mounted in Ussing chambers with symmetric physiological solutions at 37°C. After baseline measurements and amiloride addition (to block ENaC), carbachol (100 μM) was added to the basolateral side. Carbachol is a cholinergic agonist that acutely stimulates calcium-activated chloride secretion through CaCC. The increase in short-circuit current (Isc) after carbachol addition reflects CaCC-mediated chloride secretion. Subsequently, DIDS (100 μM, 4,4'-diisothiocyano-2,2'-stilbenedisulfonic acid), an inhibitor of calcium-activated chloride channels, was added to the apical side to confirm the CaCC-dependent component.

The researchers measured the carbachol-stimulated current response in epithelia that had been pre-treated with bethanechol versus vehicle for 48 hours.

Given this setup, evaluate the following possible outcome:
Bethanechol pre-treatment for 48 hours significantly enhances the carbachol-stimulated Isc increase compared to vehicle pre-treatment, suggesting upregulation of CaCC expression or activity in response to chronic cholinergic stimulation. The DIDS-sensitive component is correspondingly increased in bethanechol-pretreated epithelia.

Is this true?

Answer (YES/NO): NO